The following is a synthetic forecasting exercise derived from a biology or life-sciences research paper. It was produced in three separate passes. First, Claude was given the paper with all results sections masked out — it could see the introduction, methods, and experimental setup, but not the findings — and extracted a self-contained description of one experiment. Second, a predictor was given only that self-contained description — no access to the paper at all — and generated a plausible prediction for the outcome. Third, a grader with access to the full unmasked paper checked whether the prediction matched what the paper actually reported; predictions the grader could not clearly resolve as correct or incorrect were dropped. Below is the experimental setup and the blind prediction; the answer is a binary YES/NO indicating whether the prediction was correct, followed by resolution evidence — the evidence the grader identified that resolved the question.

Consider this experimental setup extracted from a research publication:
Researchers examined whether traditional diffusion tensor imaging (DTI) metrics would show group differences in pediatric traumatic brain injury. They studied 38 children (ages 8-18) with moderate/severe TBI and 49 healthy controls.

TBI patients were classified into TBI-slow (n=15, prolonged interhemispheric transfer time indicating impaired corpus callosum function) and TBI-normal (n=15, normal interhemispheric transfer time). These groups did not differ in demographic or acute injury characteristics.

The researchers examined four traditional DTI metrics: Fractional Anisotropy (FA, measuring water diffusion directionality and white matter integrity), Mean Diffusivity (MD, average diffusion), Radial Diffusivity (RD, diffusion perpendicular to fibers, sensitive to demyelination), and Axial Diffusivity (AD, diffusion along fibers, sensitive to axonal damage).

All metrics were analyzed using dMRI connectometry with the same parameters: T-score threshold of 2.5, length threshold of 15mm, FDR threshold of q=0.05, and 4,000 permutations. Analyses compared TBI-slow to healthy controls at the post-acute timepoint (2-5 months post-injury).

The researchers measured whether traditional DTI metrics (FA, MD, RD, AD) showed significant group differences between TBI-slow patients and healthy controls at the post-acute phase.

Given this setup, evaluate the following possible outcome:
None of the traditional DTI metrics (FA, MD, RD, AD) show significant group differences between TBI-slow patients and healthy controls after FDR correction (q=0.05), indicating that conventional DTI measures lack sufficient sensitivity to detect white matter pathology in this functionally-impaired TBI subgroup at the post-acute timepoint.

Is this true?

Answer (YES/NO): NO